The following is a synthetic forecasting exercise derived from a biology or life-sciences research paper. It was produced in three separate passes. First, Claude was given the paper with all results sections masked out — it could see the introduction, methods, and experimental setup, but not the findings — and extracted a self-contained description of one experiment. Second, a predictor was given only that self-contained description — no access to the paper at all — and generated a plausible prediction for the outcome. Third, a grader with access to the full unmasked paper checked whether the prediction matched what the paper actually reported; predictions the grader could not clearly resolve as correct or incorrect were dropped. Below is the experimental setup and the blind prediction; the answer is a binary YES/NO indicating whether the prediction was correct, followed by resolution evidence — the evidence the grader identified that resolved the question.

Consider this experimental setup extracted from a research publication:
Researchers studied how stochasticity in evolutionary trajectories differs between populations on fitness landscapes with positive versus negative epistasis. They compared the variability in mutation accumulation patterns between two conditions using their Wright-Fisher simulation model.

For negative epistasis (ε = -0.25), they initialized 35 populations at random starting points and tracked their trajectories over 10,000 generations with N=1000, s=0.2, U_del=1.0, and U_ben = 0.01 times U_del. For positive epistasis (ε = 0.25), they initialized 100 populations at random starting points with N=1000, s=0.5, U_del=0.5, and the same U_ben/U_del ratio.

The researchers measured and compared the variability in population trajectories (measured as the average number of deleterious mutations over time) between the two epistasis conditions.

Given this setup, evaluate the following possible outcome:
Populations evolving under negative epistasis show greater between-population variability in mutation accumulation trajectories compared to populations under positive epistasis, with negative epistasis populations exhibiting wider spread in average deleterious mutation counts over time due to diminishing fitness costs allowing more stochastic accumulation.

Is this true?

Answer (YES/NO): NO